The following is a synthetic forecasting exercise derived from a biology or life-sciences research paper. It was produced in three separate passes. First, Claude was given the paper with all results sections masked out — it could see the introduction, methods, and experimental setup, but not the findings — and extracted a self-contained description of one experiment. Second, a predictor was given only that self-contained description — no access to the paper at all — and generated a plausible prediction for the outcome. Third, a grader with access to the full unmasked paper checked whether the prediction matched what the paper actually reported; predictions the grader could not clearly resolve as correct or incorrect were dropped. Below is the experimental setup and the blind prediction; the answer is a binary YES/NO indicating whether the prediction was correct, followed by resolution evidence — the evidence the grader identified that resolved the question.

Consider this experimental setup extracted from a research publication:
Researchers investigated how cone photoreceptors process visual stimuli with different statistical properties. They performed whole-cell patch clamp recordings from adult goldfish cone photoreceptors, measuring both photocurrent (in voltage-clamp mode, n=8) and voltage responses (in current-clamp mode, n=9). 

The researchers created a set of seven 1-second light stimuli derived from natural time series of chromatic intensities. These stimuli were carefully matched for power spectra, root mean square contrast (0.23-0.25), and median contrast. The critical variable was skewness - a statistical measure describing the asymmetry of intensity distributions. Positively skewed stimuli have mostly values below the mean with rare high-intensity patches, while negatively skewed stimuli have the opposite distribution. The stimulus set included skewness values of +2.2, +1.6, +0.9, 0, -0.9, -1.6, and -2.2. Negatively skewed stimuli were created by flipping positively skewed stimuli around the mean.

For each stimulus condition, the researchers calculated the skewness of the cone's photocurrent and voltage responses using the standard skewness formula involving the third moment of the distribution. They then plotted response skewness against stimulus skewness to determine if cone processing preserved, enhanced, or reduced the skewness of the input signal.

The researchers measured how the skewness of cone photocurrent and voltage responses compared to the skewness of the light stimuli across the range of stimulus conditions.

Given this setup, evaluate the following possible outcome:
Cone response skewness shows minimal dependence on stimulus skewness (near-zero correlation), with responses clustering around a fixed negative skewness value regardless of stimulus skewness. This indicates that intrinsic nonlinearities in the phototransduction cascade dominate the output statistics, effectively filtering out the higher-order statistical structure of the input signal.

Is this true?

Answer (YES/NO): NO